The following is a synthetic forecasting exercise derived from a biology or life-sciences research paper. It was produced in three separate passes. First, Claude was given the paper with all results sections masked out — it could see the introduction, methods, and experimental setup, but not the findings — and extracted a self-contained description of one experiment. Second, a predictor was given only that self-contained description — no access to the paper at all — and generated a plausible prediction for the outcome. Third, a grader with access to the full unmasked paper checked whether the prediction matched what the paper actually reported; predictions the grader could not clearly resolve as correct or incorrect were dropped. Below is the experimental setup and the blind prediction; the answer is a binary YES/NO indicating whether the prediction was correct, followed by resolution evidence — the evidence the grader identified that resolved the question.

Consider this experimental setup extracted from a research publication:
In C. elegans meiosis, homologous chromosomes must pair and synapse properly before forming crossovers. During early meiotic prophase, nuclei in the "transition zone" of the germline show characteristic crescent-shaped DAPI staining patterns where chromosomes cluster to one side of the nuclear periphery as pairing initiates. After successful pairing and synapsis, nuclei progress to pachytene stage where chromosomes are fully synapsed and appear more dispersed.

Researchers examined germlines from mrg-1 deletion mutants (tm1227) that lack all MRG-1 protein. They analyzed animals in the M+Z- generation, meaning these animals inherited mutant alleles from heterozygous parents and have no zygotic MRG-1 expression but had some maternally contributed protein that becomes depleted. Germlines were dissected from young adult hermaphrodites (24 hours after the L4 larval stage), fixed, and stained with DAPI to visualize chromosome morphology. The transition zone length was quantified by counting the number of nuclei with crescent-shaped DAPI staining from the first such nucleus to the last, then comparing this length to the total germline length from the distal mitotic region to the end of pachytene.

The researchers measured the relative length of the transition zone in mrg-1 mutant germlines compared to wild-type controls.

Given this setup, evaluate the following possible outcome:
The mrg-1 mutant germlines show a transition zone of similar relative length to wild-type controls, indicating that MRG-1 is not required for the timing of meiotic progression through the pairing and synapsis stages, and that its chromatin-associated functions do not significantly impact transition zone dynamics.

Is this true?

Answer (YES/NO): NO